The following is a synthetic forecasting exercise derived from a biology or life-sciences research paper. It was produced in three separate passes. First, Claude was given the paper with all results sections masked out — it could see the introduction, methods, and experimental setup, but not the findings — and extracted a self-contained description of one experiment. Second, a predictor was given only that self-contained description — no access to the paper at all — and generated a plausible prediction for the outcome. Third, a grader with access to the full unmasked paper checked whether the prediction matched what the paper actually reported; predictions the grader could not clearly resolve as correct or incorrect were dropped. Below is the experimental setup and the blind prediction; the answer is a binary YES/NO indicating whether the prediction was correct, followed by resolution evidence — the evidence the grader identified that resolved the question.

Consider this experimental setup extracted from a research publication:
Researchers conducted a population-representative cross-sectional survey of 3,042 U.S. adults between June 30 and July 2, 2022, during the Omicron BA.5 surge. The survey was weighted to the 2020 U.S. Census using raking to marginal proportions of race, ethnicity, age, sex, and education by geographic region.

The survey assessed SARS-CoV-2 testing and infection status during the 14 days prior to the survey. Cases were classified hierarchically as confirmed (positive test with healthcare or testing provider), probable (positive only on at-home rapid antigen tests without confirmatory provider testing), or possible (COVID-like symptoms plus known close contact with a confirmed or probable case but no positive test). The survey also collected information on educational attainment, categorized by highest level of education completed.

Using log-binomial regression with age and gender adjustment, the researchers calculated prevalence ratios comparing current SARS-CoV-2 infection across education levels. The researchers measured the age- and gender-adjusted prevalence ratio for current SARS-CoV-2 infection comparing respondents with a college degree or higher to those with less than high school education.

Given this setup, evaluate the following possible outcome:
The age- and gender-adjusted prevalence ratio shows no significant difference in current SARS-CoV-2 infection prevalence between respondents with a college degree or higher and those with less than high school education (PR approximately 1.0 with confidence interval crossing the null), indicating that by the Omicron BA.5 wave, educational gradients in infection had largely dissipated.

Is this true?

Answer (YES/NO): NO